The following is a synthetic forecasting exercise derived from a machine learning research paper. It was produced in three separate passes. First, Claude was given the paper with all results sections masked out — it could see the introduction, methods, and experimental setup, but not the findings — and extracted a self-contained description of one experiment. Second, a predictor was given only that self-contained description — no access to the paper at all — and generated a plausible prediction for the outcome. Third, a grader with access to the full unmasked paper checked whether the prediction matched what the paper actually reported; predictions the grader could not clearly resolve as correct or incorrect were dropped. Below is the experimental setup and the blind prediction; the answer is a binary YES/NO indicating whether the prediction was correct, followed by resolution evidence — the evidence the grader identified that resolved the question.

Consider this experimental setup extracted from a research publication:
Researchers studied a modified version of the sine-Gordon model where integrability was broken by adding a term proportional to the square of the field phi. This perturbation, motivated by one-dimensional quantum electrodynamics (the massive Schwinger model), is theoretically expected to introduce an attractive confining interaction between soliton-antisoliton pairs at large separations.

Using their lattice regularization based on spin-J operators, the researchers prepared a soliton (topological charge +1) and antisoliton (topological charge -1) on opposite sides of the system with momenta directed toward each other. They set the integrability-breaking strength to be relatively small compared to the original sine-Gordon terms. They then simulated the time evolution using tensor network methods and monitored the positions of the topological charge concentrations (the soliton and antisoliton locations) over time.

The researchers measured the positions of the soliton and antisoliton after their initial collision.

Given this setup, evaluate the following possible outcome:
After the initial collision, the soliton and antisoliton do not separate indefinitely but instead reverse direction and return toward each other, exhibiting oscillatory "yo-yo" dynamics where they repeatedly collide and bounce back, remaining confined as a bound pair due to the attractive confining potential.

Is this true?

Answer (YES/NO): YES